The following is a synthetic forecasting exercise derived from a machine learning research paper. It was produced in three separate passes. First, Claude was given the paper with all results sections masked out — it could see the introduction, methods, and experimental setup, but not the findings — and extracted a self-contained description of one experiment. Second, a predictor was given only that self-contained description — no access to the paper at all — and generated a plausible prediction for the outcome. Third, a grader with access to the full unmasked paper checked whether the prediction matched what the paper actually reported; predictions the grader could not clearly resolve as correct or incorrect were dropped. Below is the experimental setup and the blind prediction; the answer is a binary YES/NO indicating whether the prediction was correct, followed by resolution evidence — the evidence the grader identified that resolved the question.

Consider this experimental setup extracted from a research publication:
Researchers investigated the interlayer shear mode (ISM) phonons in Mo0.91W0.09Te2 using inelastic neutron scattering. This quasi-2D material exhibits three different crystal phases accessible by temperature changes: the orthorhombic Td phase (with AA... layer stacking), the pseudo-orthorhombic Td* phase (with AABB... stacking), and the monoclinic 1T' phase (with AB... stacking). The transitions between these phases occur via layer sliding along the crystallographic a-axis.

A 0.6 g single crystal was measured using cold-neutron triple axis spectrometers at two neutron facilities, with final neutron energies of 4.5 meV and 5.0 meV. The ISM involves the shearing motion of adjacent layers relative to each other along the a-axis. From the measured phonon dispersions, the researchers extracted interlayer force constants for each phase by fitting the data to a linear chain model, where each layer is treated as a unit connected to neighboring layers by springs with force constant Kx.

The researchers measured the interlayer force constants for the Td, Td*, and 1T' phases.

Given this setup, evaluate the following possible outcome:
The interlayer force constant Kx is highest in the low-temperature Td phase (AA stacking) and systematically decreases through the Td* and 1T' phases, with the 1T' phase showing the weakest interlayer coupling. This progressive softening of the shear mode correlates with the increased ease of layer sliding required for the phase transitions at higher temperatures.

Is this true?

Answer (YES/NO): NO